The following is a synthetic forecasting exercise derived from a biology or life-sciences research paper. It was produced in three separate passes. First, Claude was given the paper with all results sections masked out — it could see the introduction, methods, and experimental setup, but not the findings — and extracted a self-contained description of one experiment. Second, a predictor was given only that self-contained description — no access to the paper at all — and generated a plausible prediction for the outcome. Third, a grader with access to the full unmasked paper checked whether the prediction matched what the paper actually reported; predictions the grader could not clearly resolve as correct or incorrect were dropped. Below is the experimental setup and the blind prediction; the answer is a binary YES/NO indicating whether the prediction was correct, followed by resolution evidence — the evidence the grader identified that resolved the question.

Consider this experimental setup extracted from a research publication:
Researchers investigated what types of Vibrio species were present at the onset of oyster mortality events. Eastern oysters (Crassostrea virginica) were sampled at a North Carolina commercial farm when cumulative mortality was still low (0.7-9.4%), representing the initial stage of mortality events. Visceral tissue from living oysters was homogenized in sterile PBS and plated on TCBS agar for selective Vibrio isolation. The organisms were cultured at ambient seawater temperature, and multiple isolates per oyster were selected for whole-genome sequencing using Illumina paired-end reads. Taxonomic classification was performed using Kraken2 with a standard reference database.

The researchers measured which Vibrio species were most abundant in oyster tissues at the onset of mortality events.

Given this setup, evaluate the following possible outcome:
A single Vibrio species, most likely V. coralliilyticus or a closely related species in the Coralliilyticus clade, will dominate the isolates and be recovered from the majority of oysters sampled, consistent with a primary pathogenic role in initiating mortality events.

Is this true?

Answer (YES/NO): NO